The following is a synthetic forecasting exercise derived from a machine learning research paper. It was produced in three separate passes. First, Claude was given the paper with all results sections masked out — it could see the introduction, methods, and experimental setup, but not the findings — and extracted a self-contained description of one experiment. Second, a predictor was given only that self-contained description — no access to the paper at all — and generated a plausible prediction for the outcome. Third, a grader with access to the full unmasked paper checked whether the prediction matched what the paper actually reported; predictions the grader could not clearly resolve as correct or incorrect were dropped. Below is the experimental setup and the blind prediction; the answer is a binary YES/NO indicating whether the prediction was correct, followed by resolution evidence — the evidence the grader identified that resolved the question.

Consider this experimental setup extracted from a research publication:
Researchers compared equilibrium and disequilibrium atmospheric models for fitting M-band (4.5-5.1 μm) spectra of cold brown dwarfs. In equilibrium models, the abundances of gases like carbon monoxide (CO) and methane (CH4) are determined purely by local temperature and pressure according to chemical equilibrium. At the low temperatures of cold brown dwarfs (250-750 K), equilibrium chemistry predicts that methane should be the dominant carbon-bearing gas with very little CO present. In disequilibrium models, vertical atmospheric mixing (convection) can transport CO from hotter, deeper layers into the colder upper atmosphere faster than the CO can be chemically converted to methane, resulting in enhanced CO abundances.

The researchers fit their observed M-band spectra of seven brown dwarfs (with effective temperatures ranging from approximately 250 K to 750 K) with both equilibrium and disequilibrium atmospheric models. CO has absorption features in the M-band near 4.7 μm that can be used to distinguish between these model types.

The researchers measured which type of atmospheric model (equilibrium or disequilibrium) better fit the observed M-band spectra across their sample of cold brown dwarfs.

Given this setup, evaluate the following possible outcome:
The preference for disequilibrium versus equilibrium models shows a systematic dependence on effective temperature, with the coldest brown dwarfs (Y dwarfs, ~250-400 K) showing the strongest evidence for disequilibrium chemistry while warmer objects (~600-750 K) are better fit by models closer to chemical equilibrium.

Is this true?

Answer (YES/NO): NO